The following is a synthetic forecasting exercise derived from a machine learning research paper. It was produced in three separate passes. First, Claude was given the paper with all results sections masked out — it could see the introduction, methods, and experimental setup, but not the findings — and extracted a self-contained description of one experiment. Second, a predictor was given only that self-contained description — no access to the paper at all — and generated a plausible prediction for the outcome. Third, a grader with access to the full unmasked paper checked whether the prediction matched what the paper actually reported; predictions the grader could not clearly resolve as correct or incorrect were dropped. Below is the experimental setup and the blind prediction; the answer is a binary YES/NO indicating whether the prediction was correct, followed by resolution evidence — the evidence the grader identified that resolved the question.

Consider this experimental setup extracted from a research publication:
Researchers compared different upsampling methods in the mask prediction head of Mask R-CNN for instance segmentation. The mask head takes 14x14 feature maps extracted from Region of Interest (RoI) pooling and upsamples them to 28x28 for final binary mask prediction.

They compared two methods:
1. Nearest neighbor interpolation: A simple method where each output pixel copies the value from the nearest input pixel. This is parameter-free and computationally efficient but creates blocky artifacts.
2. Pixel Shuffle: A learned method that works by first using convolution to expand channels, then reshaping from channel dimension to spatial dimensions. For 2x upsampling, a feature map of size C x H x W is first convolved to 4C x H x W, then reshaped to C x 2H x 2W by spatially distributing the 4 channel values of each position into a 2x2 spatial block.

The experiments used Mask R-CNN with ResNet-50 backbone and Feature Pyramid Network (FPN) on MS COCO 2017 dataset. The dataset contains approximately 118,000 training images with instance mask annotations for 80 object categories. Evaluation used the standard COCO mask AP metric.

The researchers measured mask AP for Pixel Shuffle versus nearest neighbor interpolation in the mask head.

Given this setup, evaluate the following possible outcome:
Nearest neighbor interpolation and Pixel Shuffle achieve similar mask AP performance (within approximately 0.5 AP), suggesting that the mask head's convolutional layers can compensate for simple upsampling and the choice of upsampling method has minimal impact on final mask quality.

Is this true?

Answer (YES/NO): NO